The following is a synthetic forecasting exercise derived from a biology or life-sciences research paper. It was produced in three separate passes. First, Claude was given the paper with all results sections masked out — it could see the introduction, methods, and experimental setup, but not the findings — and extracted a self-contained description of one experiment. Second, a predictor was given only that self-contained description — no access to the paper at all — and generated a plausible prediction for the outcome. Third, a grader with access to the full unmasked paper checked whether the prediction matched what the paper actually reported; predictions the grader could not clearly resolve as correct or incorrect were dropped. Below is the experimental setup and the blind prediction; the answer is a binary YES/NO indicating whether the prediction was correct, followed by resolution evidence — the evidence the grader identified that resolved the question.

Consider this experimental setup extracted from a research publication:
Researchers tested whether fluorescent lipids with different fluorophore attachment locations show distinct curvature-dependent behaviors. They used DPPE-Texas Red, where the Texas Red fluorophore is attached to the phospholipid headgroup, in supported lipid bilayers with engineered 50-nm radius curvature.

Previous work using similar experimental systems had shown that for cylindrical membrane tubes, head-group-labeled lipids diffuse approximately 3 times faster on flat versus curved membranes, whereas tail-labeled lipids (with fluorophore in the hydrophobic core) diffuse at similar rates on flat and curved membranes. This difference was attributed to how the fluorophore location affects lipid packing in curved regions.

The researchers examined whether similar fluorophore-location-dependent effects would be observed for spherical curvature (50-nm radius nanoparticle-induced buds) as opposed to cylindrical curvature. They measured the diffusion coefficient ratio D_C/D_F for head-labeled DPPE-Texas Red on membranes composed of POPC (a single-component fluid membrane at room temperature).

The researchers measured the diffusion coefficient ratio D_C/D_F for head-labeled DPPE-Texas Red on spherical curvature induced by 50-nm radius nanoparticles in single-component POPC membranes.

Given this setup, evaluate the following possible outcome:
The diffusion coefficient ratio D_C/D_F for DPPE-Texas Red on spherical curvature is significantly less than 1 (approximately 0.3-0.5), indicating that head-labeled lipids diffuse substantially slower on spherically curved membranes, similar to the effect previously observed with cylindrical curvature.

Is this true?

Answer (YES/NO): YES